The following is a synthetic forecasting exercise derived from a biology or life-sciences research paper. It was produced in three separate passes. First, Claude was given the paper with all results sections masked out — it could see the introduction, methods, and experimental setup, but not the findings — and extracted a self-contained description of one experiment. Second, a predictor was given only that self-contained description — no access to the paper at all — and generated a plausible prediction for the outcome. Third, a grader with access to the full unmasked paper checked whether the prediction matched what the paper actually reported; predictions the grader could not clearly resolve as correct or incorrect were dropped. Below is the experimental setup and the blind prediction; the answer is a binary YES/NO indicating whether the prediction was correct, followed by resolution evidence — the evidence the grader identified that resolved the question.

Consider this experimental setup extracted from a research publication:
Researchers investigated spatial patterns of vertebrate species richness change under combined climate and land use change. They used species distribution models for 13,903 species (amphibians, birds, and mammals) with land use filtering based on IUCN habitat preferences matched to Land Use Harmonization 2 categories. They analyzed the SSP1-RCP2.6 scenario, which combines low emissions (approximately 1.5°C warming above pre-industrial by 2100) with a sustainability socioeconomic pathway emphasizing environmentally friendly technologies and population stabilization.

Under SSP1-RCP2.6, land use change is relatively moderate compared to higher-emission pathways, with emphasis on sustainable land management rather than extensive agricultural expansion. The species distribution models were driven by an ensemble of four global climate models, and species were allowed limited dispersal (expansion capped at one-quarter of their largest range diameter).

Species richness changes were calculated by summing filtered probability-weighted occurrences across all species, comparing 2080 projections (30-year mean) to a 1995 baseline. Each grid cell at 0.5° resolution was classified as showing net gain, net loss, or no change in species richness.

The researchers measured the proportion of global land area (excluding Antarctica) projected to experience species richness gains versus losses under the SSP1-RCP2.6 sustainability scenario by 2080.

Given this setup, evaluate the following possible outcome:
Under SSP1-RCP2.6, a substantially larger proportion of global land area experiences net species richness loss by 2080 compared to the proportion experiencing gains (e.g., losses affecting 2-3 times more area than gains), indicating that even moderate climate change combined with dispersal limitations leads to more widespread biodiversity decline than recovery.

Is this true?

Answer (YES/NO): NO